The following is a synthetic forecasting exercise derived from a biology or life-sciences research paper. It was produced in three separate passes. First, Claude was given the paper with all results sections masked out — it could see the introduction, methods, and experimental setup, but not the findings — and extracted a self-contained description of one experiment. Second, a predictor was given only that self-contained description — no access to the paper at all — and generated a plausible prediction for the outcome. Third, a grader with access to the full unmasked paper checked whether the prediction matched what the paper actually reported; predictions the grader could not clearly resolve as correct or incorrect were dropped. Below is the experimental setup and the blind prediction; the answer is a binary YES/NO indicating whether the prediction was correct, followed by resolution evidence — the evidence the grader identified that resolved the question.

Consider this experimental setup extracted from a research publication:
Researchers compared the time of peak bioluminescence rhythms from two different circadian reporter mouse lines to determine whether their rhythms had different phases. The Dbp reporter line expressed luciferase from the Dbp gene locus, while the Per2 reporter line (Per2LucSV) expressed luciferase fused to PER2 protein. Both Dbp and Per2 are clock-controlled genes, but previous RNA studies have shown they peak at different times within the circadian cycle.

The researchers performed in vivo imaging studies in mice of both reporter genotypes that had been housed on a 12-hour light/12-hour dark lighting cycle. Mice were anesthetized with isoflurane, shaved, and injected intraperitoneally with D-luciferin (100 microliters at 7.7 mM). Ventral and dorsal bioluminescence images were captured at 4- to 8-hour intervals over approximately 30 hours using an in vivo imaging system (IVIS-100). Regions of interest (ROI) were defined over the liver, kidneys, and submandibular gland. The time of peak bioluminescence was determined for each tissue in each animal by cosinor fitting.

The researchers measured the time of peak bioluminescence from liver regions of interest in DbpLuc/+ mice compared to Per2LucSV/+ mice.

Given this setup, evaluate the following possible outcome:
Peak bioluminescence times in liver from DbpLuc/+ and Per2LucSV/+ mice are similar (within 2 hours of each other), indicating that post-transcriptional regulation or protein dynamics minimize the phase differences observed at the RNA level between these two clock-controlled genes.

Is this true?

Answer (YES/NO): NO